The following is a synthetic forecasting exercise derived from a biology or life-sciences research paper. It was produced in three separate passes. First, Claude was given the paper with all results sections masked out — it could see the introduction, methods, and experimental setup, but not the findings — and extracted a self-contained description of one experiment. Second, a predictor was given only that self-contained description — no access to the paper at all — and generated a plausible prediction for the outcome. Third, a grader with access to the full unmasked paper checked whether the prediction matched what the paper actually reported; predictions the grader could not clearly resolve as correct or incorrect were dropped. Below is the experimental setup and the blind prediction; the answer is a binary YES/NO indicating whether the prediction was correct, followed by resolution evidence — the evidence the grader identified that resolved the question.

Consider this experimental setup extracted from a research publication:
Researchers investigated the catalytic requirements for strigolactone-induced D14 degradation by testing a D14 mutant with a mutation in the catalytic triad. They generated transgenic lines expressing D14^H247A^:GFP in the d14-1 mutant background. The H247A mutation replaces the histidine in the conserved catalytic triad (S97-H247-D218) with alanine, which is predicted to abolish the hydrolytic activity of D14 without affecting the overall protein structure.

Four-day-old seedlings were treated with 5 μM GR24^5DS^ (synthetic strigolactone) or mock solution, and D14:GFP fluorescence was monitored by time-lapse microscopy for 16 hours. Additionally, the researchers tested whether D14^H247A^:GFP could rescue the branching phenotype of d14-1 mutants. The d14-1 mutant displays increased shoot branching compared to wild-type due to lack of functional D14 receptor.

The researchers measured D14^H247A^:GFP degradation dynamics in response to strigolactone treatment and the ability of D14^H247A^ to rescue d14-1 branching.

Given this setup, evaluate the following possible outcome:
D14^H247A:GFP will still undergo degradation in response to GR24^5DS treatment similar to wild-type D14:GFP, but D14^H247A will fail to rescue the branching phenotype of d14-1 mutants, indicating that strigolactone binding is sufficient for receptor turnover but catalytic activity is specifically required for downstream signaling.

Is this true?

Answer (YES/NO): NO